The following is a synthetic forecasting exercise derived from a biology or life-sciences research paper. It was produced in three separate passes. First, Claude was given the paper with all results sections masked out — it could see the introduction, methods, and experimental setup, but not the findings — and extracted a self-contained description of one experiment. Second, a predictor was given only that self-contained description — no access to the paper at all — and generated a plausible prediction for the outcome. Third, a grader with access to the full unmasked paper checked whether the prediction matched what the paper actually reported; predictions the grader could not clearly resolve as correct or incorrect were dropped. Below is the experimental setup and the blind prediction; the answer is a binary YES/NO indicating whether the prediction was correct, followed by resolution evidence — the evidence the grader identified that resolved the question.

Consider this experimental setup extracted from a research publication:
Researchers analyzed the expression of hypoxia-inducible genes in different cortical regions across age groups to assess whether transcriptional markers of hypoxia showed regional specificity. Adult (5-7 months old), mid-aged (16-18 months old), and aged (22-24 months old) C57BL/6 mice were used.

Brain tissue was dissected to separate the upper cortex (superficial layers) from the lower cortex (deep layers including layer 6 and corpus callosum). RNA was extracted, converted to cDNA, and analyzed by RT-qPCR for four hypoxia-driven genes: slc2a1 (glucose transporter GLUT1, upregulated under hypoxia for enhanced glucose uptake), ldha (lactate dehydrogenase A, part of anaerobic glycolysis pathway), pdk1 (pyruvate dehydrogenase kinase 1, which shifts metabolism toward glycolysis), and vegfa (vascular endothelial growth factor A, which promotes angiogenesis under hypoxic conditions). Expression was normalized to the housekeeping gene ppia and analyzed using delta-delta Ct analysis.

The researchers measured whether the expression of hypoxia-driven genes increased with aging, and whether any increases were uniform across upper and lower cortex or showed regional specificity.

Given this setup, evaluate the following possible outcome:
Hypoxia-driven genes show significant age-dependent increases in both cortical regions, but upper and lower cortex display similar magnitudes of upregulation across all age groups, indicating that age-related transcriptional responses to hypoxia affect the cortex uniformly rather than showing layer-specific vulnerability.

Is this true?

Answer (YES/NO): NO